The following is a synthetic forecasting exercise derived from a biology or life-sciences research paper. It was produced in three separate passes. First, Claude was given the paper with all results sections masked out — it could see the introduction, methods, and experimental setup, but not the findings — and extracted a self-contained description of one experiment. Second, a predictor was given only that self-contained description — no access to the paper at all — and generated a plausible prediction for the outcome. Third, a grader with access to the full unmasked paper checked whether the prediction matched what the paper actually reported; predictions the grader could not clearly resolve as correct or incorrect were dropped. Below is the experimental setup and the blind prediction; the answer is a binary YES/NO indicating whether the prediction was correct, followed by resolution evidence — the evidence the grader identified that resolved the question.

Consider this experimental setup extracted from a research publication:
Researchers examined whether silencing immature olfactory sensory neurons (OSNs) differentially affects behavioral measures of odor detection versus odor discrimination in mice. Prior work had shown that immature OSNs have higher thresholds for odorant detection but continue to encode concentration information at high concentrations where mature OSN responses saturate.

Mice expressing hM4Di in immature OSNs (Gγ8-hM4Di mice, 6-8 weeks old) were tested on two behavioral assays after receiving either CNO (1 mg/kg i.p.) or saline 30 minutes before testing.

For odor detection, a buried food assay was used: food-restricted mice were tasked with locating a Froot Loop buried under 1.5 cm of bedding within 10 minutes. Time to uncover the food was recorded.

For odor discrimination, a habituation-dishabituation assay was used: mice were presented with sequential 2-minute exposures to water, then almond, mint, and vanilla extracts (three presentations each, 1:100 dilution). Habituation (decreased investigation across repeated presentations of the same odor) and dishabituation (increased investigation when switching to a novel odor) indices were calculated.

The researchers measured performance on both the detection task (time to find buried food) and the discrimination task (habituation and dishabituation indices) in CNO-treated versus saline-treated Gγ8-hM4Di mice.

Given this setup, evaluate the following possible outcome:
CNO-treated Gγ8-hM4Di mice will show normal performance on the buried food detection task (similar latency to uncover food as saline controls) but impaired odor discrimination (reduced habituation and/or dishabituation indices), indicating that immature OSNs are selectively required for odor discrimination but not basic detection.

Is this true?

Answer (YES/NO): NO